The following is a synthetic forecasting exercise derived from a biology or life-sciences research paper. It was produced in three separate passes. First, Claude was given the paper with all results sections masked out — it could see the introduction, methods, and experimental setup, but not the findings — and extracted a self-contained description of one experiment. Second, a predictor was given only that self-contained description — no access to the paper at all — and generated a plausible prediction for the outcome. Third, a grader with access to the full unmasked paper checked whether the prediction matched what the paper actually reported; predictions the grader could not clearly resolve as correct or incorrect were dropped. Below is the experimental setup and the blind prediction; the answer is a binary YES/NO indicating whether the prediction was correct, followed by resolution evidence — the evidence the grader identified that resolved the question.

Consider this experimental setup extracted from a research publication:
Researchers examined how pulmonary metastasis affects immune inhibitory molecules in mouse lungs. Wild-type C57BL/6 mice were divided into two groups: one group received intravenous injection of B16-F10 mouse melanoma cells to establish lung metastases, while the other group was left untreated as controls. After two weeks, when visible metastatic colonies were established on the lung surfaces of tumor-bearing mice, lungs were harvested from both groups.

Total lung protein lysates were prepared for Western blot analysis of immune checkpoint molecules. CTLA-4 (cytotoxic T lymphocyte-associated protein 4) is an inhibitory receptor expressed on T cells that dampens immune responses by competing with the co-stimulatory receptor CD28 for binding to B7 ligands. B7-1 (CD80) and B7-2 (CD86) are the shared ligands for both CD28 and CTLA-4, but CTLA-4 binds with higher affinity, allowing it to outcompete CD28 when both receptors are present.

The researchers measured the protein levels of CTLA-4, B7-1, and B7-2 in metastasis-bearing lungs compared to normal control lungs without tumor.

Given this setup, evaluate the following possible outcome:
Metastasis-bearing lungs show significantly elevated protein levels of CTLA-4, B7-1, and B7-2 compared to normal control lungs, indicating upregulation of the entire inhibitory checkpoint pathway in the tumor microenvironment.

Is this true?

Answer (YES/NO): YES